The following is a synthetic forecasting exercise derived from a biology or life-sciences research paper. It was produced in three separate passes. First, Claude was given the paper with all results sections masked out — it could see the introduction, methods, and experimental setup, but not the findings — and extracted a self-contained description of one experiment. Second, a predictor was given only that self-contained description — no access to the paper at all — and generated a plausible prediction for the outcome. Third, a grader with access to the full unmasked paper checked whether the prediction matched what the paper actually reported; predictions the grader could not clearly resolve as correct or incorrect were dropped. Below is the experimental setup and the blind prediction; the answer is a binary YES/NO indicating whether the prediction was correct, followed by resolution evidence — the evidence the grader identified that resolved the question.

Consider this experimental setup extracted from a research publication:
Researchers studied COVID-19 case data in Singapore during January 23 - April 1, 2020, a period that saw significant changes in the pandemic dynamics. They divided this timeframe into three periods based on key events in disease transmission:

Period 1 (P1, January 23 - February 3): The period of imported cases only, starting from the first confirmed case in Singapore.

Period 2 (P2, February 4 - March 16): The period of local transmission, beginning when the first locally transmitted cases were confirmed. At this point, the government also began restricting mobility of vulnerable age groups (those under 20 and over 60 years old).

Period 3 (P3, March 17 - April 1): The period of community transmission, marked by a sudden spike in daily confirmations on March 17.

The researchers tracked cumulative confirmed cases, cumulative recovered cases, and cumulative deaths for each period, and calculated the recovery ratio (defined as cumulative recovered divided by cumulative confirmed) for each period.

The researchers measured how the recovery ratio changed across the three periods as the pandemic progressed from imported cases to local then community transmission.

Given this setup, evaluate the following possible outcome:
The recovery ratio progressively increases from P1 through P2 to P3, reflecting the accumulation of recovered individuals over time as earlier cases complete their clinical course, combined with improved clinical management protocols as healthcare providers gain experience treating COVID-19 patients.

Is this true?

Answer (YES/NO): NO